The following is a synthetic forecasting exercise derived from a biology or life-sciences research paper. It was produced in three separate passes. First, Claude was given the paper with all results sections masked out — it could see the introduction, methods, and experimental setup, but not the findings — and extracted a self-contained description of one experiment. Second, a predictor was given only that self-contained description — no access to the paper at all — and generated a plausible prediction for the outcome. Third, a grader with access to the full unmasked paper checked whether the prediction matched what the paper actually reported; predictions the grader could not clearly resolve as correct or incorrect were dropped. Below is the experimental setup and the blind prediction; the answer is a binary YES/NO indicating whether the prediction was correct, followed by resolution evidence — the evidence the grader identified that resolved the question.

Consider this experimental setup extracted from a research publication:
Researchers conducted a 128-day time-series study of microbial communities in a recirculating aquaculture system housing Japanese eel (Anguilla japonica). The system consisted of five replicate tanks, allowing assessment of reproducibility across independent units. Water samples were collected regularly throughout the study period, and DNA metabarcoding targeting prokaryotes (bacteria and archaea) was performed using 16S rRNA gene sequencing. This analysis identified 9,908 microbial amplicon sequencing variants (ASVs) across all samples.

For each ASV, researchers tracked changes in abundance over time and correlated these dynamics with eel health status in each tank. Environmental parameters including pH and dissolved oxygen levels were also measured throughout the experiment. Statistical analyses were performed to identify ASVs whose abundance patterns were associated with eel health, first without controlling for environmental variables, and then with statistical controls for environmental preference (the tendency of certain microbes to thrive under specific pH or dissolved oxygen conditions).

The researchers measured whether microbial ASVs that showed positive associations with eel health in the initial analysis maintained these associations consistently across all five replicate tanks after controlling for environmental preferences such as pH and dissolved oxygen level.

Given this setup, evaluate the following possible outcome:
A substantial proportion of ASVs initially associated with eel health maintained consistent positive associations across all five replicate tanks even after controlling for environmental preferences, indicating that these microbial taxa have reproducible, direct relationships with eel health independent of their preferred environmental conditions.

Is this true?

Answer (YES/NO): NO